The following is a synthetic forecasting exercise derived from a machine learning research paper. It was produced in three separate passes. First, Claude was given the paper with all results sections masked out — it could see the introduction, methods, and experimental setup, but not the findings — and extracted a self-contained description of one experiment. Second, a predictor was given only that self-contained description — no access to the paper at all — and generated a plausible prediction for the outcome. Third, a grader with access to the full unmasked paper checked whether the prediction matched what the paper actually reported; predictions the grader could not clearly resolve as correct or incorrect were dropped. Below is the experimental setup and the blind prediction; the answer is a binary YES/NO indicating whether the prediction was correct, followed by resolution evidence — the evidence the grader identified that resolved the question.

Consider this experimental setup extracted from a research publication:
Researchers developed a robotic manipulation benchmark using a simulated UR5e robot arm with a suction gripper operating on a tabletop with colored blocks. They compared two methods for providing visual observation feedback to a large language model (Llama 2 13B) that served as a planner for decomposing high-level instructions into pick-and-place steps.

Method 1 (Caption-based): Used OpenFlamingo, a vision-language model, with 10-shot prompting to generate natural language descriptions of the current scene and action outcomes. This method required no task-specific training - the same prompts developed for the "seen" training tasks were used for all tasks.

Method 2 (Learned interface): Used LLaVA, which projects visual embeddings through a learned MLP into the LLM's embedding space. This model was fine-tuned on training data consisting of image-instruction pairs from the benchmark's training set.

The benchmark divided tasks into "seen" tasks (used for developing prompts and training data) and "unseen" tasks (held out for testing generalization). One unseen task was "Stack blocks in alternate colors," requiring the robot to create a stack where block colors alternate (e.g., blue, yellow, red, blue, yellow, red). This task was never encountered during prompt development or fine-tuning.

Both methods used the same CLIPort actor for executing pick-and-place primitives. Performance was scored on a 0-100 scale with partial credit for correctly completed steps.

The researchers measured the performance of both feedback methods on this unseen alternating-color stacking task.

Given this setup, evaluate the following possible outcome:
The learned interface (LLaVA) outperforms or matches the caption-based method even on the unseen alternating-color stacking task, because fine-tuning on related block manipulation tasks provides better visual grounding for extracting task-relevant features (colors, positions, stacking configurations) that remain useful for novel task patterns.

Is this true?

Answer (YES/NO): NO